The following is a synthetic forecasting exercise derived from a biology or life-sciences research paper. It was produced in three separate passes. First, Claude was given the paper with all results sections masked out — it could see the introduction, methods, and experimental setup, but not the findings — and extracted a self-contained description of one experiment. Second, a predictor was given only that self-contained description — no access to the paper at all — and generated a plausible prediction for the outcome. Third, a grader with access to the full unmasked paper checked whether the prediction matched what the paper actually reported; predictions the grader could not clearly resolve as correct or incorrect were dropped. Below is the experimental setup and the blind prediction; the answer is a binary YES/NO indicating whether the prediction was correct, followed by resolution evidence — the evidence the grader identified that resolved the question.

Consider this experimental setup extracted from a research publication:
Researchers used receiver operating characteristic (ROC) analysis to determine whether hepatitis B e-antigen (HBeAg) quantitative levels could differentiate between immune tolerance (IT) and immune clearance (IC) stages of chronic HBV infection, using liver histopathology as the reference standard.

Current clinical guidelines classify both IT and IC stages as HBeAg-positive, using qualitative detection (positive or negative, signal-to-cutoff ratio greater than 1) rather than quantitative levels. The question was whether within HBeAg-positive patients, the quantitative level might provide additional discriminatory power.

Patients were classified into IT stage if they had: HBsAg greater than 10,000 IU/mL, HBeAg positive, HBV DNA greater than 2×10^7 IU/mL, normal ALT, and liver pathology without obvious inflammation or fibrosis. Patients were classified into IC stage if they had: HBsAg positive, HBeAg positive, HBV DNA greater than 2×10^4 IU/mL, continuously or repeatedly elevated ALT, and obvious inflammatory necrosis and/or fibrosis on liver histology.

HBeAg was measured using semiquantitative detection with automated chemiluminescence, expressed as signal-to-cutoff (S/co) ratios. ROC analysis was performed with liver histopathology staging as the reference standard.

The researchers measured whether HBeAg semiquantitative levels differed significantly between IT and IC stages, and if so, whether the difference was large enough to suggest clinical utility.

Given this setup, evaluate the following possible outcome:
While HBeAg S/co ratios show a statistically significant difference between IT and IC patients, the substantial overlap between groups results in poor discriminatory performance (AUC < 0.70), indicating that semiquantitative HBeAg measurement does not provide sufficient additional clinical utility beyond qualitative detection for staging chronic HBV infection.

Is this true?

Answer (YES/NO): NO